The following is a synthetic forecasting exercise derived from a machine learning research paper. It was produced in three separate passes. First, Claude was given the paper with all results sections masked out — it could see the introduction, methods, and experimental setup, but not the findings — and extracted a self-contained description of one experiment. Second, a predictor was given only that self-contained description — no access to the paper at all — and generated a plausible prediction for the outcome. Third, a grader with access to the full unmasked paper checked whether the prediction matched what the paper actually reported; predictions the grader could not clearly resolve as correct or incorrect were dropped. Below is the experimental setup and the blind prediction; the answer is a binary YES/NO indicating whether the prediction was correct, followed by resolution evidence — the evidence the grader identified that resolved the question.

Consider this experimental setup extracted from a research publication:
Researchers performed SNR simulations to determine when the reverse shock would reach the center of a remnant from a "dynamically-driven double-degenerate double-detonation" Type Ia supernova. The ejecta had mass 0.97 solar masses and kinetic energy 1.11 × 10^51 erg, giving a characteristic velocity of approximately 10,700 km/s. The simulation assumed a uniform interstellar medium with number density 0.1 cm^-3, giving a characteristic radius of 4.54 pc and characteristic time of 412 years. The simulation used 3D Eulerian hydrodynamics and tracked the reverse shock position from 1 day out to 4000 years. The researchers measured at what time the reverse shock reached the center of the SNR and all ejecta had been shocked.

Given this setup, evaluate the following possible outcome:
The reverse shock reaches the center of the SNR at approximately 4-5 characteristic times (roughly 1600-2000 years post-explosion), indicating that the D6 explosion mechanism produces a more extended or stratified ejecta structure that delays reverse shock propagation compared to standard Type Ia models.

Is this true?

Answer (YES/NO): NO